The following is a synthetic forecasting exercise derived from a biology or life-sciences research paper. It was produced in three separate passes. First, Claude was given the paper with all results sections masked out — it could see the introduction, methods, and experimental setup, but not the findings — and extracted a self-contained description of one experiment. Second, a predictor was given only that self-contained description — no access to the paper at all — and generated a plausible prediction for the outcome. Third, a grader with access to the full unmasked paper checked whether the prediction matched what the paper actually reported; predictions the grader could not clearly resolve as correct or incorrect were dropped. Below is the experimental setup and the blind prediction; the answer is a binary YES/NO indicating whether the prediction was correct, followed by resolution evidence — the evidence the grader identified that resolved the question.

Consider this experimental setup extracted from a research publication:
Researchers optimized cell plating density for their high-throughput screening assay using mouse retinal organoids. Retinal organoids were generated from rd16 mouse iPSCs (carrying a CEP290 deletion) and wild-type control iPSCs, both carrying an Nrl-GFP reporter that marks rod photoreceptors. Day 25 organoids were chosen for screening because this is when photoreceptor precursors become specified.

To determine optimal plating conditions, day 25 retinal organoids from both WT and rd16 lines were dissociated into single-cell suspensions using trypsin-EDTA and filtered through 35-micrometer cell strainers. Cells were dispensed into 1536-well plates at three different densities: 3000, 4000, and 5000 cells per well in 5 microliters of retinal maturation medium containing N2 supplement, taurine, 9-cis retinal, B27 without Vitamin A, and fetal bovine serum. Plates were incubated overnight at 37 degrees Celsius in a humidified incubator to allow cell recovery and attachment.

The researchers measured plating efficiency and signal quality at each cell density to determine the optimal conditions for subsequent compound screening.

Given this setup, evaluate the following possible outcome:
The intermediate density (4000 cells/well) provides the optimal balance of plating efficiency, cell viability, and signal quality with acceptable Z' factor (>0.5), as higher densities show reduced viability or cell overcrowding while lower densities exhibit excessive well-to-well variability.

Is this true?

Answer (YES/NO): NO